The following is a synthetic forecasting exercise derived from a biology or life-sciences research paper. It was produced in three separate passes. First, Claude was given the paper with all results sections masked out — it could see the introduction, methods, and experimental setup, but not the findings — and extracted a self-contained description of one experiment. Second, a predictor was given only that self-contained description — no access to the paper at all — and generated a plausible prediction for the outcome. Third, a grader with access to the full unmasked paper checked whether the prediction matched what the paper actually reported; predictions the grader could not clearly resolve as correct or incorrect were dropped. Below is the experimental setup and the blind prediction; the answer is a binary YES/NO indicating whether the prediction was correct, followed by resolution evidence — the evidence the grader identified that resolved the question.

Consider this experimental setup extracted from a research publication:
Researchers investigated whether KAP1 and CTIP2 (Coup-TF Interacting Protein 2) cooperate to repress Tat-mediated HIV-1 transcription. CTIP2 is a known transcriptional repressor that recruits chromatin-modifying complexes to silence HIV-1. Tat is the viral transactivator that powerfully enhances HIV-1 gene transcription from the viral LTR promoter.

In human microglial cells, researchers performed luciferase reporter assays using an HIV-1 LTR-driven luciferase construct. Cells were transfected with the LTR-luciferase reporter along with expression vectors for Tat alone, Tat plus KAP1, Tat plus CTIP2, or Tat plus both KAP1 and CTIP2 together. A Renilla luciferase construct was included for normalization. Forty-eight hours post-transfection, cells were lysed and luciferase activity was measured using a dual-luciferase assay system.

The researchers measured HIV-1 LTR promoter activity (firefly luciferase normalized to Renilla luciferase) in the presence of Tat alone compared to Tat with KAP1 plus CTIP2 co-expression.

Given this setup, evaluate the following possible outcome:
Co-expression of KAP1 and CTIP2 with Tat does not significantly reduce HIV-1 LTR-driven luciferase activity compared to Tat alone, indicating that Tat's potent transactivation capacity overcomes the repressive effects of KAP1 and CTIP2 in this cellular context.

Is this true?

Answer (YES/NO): NO